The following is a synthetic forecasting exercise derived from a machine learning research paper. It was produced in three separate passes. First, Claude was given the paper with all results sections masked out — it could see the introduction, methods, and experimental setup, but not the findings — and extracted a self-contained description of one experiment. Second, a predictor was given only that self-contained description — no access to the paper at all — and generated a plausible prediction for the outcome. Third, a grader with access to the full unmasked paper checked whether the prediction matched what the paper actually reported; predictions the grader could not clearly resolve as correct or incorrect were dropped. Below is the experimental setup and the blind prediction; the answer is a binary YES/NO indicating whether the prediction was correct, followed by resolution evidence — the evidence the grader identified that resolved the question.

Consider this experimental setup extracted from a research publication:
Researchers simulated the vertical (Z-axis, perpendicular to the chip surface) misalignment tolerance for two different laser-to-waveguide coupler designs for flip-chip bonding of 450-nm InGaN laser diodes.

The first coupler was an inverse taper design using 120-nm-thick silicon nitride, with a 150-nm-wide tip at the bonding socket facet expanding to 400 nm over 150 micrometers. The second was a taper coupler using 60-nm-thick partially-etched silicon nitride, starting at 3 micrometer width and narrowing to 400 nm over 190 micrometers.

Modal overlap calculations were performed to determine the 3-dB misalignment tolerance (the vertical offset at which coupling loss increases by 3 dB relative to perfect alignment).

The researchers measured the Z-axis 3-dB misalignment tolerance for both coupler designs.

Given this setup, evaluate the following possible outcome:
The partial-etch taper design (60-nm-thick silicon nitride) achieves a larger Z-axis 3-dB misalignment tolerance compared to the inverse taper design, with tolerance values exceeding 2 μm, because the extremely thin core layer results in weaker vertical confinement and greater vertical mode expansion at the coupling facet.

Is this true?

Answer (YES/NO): NO